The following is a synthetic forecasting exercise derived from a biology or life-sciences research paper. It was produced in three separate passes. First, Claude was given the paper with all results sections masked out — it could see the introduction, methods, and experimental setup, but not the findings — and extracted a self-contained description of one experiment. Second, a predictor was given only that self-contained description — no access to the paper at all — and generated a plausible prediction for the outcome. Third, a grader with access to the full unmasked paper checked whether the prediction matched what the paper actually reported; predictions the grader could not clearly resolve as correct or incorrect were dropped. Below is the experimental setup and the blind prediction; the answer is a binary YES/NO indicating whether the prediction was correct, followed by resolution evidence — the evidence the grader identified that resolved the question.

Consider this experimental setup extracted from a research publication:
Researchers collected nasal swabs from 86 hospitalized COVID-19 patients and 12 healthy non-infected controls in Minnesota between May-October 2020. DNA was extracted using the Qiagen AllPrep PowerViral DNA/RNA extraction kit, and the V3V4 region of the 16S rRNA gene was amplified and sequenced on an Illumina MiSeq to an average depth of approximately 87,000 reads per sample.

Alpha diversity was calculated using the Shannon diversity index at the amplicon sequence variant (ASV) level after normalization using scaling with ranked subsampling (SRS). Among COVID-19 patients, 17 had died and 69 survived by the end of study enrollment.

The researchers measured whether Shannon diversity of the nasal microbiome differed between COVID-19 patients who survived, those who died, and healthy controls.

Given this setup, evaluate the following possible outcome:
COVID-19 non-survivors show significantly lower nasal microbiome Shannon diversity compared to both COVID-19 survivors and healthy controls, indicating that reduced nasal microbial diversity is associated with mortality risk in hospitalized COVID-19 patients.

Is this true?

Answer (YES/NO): NO